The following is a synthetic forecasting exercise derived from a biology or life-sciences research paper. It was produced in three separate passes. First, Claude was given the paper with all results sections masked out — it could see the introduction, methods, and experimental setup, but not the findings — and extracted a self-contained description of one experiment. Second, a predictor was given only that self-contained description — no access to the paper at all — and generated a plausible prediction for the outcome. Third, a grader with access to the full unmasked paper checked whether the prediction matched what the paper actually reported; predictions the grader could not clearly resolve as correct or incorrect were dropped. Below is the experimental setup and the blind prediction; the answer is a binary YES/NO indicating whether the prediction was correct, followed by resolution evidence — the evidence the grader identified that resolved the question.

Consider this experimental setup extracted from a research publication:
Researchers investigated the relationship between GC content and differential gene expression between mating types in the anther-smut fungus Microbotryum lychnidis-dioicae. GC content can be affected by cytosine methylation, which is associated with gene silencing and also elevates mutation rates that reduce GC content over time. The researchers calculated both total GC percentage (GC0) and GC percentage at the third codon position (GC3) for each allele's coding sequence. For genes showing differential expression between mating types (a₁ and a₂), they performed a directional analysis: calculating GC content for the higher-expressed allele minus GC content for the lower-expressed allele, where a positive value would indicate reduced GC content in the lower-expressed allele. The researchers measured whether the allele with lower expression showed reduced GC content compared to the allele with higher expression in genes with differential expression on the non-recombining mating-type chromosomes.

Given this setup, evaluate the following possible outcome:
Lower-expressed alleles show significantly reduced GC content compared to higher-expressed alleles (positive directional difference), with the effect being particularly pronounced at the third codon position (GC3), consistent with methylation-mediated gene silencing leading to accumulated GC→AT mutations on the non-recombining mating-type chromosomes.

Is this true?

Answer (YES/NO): NO